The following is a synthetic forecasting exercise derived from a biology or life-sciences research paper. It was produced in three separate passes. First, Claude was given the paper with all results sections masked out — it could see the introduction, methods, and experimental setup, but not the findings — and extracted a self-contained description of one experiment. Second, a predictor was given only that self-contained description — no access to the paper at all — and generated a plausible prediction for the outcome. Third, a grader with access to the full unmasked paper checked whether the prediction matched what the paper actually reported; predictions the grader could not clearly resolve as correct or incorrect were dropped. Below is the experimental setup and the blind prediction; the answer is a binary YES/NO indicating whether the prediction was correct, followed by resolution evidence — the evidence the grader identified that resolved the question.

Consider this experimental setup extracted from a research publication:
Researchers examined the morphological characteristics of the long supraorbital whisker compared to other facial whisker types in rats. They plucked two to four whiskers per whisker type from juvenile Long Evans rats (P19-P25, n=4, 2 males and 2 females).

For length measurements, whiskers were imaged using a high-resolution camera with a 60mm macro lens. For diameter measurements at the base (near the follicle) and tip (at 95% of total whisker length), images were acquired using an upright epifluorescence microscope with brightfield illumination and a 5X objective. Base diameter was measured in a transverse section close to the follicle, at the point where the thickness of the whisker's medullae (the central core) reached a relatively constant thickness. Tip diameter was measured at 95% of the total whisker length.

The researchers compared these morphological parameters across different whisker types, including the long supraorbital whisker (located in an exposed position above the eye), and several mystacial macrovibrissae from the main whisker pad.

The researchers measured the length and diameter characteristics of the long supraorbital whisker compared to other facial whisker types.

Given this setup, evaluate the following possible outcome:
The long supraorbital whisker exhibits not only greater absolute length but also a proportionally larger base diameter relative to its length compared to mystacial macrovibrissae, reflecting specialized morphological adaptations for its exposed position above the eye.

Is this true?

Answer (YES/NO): NO